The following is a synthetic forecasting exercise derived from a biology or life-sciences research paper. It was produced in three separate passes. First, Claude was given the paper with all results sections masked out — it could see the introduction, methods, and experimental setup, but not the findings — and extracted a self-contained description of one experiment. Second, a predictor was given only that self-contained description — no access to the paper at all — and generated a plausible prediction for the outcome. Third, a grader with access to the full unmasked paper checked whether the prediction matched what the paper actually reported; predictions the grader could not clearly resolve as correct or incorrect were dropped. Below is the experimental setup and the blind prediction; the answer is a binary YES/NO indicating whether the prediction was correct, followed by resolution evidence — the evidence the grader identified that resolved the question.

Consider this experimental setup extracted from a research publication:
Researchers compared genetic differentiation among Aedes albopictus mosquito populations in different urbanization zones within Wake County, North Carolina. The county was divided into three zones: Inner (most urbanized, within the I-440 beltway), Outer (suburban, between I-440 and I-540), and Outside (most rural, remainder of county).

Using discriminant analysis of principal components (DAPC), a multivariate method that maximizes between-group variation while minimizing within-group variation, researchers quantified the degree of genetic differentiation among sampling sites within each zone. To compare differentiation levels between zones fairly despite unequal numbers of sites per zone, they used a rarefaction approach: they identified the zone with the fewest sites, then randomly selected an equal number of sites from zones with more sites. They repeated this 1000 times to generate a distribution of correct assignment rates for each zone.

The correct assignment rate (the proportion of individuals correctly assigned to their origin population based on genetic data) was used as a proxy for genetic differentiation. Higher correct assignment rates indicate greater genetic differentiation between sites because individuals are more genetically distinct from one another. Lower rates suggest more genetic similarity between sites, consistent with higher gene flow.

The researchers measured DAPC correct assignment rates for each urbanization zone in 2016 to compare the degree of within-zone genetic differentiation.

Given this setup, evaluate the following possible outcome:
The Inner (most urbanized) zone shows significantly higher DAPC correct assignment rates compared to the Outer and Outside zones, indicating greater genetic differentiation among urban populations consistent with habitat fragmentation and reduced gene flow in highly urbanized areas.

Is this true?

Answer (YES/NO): YES